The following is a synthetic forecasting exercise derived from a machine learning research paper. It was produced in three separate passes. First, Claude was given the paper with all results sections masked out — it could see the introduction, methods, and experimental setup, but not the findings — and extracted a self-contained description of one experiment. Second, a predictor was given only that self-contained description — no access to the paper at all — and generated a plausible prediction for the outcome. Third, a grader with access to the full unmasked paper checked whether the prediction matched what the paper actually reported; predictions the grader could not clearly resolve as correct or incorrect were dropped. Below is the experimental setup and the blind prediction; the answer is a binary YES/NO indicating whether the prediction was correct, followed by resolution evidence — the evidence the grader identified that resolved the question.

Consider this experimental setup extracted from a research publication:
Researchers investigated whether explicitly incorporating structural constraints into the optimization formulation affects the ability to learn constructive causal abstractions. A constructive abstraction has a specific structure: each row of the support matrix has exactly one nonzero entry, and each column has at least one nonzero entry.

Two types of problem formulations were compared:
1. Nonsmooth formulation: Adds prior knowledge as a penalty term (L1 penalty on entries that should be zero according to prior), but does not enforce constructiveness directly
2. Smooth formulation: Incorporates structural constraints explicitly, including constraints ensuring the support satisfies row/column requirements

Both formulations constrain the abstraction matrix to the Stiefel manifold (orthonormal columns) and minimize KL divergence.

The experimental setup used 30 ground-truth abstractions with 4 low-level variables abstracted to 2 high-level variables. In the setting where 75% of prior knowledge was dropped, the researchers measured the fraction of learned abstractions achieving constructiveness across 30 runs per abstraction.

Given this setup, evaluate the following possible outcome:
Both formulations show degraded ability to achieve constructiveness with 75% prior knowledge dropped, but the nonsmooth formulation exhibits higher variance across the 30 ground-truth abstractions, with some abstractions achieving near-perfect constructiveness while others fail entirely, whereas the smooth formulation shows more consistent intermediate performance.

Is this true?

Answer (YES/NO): NO